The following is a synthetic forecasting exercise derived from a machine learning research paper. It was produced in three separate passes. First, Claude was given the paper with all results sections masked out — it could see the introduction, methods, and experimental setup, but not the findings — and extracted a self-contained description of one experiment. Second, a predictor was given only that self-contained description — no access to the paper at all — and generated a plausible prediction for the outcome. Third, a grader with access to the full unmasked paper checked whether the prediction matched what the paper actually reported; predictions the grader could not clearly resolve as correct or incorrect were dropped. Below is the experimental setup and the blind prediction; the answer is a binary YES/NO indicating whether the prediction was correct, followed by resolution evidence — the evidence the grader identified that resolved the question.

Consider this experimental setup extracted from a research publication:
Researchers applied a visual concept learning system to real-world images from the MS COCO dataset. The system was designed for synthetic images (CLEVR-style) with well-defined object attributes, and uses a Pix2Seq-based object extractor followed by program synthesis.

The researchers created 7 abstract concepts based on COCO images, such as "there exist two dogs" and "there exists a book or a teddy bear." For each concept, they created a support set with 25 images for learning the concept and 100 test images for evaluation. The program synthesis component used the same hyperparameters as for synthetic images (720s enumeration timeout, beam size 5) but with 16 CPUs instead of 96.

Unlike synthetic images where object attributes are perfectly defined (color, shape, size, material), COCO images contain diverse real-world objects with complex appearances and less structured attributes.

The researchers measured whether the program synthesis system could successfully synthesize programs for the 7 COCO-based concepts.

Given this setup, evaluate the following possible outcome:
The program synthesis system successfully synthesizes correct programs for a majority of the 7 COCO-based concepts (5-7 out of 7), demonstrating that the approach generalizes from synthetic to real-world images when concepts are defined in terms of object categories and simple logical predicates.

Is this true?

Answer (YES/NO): YES